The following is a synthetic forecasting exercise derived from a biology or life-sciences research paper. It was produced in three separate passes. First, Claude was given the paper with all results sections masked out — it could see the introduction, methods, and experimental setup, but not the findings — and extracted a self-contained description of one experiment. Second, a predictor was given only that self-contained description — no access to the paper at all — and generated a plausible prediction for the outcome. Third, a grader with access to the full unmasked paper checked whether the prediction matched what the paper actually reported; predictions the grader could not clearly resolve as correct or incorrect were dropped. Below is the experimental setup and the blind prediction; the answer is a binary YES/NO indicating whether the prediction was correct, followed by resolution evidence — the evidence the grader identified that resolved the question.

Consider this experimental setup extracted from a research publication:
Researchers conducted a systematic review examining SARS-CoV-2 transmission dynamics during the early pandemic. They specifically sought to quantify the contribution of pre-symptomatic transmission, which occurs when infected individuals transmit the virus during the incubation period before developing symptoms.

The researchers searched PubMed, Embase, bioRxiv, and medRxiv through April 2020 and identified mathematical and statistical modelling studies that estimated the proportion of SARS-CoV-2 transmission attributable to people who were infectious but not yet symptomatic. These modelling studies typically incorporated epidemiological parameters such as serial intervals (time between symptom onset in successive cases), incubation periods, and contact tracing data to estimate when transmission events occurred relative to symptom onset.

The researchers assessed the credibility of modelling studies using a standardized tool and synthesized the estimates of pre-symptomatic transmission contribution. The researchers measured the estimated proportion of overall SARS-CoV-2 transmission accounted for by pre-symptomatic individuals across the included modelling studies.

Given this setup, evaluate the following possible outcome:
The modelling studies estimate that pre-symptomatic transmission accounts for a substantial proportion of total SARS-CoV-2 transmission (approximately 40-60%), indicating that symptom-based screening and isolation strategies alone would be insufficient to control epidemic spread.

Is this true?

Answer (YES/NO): YES